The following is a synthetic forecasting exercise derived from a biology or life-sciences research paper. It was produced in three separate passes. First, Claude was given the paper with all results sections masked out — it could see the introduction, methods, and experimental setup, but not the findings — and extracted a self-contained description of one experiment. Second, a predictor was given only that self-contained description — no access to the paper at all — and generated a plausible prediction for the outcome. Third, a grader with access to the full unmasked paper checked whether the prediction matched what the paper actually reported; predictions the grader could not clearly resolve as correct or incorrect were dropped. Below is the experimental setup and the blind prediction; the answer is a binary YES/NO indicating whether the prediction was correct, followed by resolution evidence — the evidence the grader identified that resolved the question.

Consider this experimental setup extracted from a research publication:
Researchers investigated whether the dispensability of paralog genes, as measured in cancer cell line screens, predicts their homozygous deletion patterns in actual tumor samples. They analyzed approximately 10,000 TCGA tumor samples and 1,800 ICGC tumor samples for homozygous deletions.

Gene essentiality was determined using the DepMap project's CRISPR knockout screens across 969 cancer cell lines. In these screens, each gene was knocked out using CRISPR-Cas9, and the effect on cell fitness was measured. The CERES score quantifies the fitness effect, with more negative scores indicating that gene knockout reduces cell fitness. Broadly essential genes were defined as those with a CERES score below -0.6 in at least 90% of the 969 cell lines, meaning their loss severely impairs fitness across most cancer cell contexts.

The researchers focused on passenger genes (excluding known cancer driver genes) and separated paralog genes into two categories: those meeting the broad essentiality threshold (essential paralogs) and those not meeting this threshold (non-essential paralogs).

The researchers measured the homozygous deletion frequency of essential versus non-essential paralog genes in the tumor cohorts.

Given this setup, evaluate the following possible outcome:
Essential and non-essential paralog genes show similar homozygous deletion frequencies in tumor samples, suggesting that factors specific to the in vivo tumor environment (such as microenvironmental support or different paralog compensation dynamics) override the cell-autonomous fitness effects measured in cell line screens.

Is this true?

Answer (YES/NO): NO